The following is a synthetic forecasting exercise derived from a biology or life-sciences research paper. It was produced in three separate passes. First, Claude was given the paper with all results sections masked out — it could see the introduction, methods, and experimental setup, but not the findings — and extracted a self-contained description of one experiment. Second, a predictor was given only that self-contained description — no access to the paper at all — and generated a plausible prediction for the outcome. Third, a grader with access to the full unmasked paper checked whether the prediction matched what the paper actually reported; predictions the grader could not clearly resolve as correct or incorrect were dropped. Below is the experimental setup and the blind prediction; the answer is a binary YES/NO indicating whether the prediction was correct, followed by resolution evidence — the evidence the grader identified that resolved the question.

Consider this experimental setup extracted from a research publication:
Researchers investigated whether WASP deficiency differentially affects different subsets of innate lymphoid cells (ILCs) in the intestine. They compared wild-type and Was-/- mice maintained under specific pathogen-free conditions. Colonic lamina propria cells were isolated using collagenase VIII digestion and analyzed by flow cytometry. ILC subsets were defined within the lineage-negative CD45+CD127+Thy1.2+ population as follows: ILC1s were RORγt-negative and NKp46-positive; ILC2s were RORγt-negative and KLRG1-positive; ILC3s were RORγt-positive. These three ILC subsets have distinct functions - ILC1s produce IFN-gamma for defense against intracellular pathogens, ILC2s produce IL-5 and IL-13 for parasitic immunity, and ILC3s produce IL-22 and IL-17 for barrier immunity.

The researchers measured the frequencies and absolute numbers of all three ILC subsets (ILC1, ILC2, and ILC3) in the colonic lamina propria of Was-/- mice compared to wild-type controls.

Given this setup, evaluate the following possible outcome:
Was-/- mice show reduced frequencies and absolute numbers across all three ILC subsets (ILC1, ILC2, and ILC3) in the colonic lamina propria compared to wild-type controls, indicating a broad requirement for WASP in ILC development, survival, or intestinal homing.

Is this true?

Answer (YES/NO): NO